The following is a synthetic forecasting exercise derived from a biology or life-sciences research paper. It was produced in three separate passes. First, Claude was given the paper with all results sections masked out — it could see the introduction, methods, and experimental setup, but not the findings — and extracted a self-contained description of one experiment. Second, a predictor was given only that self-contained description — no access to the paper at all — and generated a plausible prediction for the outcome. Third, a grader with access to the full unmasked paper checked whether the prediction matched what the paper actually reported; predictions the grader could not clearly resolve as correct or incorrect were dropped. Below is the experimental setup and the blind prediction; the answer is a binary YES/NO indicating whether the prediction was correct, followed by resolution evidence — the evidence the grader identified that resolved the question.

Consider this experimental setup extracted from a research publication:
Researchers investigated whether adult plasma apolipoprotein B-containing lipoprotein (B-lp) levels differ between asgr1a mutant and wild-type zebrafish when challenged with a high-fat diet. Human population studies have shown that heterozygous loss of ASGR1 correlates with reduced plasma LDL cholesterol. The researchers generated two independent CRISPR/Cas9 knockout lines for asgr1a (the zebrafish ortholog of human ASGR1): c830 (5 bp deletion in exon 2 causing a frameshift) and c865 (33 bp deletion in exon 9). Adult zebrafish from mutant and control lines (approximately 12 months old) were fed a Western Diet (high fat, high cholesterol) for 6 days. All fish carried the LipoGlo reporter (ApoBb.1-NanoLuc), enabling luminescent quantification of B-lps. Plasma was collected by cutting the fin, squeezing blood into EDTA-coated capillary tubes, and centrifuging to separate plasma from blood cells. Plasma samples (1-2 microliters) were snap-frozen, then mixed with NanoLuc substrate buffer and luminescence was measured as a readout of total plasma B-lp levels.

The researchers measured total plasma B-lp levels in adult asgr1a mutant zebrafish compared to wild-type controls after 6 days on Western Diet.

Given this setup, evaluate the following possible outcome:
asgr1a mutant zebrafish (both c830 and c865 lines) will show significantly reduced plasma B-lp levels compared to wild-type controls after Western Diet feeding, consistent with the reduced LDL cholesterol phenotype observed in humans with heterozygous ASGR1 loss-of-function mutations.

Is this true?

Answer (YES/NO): NO